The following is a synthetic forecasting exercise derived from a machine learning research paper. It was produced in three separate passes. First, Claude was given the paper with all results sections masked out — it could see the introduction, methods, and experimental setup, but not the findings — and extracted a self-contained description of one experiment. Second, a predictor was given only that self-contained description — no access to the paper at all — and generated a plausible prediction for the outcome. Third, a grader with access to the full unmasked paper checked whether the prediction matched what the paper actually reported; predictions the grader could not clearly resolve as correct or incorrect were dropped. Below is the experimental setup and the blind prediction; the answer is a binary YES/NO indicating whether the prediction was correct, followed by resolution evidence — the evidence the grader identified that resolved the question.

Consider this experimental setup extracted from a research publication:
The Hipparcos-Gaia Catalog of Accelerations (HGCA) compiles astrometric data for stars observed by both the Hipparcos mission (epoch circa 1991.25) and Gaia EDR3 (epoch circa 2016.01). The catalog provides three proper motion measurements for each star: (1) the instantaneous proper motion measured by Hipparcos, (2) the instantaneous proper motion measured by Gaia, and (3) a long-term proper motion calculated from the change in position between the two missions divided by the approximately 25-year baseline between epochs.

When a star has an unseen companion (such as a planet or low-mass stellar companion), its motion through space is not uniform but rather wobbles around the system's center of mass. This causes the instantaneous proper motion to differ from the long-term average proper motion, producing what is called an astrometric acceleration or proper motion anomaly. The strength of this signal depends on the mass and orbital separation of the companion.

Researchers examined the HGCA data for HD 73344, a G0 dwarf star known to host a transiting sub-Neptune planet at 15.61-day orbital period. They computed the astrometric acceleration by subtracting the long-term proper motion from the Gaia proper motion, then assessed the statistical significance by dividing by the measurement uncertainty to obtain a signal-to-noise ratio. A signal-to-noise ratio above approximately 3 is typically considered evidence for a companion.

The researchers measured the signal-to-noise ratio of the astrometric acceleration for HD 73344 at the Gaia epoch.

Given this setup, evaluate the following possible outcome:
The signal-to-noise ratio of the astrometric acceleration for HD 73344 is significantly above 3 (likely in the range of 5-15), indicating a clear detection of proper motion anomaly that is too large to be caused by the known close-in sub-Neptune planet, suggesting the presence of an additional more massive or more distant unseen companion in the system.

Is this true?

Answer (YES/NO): NO